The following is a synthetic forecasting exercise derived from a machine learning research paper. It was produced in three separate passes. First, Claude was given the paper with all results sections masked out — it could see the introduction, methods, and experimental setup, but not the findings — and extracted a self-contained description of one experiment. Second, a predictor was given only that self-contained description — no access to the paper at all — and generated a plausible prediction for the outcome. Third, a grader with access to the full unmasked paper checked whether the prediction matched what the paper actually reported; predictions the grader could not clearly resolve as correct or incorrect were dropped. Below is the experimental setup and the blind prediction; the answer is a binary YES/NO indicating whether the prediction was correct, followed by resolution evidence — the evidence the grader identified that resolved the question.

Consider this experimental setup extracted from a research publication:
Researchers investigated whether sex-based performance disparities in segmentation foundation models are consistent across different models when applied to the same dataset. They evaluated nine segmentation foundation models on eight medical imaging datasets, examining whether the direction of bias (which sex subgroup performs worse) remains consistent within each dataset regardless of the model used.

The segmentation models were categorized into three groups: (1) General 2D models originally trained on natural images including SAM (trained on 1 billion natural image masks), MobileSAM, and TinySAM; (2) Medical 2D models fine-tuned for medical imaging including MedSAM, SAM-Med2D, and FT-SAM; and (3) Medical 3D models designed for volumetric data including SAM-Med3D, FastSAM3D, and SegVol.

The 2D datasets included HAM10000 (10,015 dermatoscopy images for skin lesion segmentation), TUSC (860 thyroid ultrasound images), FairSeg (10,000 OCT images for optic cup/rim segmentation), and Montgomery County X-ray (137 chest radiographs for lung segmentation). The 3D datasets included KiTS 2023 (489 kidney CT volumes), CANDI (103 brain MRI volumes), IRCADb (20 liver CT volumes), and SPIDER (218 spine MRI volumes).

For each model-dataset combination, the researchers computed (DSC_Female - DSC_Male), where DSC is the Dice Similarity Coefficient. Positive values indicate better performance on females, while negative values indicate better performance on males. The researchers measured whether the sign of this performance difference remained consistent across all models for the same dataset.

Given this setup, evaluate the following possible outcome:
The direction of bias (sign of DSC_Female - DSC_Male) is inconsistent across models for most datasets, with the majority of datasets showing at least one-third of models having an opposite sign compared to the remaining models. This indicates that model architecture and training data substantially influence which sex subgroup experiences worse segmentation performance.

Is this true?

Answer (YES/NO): NO